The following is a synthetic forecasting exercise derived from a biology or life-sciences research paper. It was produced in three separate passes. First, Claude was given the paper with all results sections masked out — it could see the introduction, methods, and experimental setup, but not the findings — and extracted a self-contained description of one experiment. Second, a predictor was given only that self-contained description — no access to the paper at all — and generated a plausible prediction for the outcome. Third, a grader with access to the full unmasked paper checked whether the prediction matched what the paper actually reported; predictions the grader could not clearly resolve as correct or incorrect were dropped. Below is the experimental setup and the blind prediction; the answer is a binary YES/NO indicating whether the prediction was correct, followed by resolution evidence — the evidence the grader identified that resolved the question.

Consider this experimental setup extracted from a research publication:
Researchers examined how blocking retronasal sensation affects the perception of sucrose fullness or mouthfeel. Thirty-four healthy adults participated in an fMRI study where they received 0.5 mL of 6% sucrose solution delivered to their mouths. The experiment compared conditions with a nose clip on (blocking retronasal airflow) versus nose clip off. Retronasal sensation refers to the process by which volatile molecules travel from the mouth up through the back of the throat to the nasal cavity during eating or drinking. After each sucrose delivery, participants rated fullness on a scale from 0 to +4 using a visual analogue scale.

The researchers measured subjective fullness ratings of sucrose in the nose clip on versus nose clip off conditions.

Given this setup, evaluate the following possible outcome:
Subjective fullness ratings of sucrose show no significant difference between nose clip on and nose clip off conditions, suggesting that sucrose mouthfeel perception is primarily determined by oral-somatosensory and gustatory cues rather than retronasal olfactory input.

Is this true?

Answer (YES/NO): NO